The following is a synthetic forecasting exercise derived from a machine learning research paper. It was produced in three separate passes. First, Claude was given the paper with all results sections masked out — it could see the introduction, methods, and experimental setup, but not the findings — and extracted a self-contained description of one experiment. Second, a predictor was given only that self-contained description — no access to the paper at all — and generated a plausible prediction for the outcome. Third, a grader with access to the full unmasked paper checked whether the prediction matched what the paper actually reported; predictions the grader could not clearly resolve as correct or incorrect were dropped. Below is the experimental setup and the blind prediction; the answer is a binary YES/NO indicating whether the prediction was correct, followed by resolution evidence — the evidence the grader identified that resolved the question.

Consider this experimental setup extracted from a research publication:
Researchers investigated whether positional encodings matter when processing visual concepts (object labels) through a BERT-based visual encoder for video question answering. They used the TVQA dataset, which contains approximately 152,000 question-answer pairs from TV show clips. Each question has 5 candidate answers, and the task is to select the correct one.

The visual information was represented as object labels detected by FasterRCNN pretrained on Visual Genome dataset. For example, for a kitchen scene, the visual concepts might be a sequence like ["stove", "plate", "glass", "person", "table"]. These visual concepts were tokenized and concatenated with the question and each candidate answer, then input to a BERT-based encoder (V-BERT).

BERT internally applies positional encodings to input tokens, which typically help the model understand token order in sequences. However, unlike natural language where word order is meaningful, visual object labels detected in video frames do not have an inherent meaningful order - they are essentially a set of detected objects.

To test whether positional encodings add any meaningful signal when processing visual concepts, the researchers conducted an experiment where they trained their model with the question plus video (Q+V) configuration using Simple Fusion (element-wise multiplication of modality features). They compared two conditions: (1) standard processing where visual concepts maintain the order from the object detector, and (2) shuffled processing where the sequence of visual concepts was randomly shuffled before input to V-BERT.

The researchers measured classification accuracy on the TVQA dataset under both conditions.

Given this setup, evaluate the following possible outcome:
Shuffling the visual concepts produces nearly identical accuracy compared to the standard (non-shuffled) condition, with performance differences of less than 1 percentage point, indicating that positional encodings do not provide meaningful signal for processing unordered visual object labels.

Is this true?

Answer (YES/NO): YES